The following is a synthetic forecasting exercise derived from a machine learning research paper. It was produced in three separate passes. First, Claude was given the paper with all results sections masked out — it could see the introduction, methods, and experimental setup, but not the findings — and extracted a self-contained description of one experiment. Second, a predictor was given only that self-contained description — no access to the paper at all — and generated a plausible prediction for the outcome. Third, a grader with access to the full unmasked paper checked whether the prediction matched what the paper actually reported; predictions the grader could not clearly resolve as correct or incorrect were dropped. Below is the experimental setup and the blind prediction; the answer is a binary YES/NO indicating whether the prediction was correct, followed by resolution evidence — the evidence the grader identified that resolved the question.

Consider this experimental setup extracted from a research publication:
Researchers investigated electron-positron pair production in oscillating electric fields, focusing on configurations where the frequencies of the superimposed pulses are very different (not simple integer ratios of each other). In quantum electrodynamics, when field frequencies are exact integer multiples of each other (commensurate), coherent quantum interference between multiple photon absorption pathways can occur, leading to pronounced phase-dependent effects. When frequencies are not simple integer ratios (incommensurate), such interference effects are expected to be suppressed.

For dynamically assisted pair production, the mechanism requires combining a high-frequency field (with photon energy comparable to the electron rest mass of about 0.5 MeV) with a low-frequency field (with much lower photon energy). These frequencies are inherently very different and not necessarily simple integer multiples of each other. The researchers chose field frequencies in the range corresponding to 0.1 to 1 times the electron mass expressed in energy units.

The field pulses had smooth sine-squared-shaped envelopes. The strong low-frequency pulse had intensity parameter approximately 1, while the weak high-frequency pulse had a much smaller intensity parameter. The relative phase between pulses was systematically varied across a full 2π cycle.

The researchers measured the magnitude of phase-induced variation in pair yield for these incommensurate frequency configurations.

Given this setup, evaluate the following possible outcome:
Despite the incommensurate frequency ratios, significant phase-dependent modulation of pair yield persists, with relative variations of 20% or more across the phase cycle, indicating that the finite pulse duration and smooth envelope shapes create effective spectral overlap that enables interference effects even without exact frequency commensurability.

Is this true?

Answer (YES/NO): NO